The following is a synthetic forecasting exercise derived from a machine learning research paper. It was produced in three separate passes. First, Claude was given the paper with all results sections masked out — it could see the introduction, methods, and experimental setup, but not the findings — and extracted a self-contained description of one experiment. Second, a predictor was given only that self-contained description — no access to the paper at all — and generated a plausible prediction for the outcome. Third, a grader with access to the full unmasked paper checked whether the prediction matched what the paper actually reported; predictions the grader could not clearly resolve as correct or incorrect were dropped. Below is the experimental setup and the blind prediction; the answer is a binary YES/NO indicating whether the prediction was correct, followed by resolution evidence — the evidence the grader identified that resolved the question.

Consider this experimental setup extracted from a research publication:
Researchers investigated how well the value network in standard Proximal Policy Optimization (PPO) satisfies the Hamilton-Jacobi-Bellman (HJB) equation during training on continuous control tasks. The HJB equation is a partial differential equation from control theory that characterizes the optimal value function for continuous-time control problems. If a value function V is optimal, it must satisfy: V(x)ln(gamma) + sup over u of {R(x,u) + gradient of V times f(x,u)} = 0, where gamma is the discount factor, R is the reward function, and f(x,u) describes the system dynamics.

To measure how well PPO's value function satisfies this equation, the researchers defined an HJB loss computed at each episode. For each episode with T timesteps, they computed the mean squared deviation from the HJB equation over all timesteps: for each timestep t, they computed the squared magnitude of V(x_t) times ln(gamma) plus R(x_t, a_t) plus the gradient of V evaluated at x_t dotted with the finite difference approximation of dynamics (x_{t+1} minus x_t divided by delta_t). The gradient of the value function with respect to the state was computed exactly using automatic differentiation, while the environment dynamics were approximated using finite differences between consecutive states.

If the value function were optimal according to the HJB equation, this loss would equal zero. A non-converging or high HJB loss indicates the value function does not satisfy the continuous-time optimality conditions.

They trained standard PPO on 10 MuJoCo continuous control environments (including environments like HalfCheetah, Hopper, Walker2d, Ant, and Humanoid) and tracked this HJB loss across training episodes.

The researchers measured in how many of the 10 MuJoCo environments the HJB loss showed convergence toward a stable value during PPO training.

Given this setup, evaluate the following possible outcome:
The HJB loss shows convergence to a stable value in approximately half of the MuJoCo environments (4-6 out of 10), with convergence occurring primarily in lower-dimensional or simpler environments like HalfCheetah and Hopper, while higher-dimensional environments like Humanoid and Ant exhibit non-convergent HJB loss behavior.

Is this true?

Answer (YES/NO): NO